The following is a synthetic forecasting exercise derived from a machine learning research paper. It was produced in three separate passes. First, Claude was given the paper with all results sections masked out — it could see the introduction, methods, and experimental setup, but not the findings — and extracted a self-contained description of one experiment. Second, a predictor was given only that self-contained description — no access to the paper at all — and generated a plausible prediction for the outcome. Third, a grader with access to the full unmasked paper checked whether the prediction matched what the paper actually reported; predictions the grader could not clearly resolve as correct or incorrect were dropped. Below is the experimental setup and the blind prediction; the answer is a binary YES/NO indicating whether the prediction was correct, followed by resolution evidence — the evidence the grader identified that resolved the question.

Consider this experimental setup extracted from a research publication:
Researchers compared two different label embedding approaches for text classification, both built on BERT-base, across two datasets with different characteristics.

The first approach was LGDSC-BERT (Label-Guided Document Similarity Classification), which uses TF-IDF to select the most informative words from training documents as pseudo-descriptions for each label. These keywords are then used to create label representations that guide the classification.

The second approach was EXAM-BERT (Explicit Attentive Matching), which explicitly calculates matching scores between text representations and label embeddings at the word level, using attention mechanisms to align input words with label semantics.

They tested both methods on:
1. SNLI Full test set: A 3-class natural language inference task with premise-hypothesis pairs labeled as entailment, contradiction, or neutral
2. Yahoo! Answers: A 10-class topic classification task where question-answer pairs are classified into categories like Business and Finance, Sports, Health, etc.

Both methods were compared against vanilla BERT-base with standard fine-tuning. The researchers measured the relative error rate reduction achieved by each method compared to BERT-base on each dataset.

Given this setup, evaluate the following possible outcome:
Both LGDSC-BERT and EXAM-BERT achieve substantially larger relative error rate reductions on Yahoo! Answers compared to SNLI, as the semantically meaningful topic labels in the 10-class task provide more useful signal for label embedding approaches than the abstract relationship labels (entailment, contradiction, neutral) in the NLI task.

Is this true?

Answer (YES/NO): NO